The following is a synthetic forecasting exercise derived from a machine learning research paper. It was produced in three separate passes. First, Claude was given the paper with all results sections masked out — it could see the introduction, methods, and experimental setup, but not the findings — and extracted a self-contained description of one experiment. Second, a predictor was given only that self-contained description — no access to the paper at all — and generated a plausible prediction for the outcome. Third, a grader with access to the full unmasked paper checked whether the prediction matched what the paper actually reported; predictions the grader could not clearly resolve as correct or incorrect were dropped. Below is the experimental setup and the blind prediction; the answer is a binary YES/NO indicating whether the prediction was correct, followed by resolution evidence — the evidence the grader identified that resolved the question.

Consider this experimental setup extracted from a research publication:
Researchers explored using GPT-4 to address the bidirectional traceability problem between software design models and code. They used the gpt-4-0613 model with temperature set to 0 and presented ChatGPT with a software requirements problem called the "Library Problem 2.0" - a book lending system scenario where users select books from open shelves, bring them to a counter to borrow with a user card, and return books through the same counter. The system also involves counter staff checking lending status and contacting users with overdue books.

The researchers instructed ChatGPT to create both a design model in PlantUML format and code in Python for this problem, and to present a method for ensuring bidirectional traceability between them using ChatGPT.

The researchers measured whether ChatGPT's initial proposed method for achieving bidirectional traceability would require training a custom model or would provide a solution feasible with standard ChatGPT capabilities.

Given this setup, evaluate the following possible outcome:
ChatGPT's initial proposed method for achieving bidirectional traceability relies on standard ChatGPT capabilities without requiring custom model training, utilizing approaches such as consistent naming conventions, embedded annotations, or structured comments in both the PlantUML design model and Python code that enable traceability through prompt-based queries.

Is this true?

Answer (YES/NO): NO